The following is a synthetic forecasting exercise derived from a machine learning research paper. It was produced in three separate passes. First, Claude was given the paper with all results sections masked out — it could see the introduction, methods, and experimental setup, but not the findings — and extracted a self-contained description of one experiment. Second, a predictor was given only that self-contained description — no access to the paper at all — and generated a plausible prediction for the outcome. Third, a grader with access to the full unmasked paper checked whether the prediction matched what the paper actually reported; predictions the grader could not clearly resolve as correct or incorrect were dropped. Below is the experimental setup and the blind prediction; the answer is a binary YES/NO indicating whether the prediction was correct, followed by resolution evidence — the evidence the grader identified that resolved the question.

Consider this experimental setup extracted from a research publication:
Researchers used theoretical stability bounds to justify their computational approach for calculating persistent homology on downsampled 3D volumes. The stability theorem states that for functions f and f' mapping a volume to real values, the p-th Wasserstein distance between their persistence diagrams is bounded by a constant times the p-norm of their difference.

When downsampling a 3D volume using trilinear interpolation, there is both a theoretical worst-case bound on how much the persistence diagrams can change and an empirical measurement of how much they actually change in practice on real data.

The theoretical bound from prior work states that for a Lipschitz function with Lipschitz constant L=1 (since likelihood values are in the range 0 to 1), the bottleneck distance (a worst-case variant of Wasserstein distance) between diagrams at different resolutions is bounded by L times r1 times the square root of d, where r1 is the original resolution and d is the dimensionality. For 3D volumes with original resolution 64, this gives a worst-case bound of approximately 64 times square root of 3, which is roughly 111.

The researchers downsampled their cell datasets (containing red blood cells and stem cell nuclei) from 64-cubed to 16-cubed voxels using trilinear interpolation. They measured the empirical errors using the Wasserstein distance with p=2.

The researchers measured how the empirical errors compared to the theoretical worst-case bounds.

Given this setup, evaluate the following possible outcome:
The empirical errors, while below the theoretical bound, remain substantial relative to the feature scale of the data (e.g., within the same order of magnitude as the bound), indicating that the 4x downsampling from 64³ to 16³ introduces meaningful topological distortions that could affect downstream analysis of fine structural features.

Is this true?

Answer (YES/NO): NO